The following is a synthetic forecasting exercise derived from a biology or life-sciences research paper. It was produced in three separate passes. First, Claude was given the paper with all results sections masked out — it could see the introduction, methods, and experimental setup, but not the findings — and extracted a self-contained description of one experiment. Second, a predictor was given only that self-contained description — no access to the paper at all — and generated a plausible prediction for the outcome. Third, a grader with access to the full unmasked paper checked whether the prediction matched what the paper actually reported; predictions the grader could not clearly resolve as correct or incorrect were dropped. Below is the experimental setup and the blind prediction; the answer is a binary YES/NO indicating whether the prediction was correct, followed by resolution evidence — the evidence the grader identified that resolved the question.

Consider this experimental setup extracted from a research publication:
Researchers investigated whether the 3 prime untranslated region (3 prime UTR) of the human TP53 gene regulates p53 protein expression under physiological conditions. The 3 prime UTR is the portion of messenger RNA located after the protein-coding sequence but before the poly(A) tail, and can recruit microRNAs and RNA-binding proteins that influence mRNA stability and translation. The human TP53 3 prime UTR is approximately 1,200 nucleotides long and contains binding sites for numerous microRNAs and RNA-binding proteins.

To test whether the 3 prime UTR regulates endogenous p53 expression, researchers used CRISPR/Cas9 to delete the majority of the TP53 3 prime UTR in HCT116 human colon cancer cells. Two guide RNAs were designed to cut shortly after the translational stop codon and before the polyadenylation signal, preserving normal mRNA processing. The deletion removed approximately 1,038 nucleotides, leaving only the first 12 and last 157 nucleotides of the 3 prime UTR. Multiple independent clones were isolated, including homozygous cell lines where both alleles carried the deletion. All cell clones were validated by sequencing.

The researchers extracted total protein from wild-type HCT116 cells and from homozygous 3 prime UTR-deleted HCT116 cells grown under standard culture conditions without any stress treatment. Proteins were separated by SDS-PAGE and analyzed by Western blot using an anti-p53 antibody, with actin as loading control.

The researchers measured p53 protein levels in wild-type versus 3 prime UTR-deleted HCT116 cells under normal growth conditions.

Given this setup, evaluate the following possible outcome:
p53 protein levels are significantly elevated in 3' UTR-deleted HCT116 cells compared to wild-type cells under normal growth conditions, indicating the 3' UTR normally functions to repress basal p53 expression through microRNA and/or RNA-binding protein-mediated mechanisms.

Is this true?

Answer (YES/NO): NO